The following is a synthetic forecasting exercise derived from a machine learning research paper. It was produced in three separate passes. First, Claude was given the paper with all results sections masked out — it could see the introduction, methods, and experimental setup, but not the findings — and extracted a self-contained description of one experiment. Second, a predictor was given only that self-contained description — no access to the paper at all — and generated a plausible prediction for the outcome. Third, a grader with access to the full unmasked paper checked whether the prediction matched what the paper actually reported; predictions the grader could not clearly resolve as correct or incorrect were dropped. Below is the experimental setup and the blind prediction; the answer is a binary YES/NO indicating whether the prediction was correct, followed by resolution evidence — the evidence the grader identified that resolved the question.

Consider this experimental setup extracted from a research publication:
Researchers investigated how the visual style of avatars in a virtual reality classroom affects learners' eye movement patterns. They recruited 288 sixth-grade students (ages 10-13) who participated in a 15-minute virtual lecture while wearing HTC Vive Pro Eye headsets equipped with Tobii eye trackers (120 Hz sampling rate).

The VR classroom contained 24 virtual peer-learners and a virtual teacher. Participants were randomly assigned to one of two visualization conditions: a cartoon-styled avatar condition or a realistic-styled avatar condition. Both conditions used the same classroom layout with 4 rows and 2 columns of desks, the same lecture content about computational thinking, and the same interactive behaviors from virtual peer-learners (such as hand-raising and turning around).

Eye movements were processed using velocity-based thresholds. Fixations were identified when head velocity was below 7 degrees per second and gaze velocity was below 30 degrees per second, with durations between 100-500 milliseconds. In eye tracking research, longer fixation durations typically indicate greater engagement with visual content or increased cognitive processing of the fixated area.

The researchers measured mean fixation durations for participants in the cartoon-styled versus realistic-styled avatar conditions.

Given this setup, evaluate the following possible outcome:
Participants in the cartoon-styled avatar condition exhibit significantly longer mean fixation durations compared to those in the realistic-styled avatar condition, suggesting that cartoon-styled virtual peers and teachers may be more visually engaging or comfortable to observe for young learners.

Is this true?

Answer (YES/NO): YES